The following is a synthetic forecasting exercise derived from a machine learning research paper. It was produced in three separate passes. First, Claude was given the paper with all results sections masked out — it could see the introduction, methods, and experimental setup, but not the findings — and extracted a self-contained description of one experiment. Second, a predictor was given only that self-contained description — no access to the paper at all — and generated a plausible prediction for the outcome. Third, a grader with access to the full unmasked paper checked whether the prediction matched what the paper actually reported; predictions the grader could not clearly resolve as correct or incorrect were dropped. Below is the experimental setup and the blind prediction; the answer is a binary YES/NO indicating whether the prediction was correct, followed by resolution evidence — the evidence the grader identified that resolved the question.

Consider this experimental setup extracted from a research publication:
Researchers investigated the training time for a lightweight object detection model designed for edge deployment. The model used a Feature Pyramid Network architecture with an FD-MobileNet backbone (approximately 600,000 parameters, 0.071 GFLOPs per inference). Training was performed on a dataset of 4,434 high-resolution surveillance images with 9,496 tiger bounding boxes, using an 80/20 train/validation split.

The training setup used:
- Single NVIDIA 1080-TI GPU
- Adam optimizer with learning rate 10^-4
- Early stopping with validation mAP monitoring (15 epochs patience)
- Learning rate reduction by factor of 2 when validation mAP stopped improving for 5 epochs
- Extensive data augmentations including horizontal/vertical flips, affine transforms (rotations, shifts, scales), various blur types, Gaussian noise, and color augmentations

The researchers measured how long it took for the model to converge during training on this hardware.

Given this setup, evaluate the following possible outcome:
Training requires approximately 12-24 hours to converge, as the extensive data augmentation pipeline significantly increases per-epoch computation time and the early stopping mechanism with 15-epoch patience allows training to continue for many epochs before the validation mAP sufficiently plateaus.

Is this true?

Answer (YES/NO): NO